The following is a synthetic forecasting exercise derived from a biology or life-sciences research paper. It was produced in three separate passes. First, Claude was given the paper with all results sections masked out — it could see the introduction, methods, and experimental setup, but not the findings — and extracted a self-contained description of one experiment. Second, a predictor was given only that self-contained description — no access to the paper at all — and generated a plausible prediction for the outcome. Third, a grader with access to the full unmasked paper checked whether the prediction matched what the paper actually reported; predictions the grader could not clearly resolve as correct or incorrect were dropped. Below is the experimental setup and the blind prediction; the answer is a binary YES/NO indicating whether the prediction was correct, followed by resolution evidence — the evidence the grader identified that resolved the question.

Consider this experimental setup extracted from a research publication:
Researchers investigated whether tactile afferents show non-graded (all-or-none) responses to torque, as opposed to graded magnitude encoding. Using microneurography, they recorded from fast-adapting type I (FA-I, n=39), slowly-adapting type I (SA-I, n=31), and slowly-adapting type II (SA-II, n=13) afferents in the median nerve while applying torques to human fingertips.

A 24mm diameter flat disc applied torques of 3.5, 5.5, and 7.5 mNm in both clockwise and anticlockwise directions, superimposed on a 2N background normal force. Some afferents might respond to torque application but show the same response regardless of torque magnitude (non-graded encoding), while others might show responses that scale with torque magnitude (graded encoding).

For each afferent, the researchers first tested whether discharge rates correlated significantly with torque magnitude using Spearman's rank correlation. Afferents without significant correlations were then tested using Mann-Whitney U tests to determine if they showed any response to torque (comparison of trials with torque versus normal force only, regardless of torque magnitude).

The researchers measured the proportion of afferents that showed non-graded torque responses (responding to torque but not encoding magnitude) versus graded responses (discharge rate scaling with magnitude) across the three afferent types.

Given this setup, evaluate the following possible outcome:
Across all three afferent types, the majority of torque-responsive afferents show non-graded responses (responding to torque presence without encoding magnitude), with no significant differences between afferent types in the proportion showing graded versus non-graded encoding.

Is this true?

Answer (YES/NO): NO